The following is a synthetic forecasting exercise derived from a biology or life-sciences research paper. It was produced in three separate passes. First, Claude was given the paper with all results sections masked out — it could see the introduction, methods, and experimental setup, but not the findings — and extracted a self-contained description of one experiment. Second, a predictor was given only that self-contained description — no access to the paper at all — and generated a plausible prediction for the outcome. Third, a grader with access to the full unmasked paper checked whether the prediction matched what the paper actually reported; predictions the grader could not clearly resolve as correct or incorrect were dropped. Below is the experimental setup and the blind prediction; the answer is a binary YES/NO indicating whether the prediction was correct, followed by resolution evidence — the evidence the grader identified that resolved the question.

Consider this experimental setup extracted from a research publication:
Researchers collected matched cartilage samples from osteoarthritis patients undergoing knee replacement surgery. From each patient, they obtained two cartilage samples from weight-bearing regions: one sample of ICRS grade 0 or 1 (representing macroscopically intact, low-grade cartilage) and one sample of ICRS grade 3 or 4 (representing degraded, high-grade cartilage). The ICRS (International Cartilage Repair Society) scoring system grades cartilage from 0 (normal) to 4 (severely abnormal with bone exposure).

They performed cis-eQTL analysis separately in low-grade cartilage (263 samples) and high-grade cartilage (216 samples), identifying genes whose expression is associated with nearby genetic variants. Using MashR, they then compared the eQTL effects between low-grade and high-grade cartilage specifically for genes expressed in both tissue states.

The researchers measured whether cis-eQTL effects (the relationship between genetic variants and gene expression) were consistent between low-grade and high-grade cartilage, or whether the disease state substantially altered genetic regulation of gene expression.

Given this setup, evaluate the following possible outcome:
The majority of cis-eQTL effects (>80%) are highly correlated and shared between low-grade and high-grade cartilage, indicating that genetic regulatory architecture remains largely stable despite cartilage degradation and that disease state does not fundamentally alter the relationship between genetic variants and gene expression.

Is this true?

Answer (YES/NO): YES